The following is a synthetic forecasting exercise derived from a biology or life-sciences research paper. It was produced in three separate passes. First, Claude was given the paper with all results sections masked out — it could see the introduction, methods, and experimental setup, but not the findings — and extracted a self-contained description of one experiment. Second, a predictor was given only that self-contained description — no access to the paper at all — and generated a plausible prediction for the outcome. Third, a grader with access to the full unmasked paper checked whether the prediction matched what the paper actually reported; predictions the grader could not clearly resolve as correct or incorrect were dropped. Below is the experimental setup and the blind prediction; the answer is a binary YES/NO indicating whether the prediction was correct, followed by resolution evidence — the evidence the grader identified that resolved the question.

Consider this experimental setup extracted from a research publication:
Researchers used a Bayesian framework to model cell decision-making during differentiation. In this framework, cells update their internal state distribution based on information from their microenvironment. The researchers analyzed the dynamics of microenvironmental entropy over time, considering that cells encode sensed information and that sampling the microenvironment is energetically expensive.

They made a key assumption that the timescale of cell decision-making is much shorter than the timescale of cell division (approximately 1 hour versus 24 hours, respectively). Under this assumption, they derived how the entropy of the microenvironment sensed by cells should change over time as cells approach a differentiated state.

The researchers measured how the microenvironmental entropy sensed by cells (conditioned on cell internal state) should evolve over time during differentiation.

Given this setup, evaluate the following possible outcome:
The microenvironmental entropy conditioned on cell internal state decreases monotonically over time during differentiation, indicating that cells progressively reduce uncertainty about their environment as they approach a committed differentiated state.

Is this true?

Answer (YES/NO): YES